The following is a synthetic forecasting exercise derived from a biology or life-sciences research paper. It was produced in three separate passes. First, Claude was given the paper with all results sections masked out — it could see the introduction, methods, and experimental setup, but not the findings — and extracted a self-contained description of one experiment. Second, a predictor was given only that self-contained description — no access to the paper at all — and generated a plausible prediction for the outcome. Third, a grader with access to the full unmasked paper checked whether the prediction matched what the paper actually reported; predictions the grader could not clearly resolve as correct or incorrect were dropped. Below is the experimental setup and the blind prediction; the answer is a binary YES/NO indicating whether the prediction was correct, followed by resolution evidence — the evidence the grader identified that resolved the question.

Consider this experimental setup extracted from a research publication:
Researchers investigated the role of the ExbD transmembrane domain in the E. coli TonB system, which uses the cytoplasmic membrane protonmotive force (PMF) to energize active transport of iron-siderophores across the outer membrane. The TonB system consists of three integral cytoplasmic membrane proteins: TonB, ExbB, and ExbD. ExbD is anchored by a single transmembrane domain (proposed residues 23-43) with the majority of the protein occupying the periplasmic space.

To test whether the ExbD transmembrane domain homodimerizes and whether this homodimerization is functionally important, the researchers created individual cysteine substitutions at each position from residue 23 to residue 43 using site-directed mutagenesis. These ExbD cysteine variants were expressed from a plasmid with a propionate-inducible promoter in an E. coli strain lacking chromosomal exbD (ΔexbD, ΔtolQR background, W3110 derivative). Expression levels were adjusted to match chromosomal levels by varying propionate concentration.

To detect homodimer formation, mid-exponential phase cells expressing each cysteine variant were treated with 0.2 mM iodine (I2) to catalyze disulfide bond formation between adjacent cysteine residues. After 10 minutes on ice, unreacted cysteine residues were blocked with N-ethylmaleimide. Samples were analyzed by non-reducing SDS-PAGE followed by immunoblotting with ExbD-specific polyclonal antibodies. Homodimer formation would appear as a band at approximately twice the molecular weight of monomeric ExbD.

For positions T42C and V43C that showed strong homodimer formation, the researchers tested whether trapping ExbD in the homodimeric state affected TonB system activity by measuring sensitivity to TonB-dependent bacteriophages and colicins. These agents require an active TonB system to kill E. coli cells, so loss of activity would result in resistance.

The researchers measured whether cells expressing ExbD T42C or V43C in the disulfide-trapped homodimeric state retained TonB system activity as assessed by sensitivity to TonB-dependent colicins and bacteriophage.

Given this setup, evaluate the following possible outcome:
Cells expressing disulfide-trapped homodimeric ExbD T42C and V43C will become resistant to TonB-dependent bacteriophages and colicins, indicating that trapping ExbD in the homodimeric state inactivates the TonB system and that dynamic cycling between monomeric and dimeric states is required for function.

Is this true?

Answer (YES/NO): NO